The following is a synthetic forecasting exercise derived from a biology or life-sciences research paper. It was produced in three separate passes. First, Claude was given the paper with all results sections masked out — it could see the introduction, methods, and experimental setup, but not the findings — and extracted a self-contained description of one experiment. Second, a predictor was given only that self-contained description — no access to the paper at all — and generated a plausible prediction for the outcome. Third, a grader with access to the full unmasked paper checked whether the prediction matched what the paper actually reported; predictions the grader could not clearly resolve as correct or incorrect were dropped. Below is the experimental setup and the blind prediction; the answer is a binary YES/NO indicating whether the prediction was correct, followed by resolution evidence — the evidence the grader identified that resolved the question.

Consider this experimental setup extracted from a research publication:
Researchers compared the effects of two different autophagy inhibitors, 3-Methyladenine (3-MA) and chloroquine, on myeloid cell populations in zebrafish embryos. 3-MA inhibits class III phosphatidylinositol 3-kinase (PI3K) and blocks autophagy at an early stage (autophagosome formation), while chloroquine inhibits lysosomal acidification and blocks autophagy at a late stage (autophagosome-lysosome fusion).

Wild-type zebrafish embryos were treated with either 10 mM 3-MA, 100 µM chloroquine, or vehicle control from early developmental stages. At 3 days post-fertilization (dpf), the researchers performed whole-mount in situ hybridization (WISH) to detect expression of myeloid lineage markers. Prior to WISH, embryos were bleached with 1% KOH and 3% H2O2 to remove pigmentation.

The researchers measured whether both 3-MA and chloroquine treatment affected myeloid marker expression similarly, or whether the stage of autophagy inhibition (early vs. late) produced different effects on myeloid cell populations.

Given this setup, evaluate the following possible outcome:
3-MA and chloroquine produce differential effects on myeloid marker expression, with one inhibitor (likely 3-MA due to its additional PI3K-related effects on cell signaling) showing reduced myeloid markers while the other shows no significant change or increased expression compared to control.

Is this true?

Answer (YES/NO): NO